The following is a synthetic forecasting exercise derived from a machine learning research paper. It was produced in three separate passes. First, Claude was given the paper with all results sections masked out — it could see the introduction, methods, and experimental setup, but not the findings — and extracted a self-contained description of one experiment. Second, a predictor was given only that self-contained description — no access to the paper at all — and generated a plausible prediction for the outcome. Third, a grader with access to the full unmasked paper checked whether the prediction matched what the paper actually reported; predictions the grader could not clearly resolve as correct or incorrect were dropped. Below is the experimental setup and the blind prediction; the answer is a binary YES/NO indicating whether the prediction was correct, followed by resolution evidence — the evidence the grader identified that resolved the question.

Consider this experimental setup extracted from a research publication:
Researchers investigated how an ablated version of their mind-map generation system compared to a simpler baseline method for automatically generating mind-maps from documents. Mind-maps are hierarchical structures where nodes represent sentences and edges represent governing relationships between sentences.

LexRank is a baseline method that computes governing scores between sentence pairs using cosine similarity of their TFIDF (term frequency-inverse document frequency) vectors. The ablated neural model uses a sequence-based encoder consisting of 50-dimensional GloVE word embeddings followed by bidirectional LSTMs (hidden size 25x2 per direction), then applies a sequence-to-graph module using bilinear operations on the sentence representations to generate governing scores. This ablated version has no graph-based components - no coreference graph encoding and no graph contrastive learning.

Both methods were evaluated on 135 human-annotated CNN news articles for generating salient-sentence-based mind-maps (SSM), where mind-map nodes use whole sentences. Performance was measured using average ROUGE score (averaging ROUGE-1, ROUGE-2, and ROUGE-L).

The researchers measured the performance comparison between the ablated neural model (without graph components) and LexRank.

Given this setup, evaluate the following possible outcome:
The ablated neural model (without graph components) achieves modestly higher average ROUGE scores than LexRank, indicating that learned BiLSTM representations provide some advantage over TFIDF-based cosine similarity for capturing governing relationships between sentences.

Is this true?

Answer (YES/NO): NO